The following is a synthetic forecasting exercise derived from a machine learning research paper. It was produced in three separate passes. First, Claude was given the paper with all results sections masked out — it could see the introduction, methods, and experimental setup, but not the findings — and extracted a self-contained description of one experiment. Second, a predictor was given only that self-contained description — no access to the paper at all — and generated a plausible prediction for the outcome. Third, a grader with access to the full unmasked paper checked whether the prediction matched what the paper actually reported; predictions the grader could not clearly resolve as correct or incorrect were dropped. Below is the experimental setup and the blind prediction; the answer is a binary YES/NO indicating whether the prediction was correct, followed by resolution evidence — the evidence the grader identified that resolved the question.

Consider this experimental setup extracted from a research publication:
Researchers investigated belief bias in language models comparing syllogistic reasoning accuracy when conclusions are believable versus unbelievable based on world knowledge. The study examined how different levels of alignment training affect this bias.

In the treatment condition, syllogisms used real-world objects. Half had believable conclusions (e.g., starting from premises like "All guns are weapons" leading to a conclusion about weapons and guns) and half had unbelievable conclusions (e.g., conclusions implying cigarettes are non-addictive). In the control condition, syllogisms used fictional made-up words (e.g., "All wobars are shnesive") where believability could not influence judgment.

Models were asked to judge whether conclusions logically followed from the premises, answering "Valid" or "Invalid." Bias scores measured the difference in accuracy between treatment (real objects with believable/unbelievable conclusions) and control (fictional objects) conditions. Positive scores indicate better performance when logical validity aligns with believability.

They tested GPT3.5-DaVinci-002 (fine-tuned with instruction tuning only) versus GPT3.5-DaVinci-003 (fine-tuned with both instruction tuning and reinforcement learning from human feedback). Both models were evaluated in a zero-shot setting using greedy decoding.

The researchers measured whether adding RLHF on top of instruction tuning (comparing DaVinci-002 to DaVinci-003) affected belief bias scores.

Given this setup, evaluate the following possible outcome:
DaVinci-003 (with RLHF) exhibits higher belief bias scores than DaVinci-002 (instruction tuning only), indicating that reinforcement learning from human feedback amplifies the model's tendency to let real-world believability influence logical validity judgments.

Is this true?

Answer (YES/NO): YES